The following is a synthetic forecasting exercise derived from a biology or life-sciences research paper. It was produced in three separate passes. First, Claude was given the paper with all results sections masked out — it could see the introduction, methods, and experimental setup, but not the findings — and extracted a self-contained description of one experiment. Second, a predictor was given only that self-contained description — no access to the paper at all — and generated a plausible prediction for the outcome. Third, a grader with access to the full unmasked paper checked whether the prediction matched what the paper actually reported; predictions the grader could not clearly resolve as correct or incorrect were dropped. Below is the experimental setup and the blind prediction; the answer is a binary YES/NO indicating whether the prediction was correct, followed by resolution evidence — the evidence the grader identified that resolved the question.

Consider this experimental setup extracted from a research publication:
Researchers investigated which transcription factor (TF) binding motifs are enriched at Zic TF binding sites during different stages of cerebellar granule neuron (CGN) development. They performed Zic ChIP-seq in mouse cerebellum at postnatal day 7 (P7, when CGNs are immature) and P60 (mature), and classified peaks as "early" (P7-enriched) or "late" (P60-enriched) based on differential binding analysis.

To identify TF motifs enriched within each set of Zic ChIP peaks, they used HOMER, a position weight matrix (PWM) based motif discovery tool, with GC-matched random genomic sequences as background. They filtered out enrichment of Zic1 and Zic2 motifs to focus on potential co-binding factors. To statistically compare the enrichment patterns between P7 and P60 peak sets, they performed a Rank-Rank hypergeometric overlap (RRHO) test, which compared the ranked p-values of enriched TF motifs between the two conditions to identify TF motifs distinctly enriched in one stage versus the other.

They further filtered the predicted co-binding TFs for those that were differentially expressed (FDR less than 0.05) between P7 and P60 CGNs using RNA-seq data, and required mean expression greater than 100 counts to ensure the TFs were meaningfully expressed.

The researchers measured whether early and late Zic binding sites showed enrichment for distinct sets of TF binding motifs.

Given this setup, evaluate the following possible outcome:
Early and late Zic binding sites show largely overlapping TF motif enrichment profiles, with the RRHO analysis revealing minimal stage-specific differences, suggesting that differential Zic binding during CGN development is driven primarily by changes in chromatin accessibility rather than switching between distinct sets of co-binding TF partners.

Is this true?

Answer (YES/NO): NO